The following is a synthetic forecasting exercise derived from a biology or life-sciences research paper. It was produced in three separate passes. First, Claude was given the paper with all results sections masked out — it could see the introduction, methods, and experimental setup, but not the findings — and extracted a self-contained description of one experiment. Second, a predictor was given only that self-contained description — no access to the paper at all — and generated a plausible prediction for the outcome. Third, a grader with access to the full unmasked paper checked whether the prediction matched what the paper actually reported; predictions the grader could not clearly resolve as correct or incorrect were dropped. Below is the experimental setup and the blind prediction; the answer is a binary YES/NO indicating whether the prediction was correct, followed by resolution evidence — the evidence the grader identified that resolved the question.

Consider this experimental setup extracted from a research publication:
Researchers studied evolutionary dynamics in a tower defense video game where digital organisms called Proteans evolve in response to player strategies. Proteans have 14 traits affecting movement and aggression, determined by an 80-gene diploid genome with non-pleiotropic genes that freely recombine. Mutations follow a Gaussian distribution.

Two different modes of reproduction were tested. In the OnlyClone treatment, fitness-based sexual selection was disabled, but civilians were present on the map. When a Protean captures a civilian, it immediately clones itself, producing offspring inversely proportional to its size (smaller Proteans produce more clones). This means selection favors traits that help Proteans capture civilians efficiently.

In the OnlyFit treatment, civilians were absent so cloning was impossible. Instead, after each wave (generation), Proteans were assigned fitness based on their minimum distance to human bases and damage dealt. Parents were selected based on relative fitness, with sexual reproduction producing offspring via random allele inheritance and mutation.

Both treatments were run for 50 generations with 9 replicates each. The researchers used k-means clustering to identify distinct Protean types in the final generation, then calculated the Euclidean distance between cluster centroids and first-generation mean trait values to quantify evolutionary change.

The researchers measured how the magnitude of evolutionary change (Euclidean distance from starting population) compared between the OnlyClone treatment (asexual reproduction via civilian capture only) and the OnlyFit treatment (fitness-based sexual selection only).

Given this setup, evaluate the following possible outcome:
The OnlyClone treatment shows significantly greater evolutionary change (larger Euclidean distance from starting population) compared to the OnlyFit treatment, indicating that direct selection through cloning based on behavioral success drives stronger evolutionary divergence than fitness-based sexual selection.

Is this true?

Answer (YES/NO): NO